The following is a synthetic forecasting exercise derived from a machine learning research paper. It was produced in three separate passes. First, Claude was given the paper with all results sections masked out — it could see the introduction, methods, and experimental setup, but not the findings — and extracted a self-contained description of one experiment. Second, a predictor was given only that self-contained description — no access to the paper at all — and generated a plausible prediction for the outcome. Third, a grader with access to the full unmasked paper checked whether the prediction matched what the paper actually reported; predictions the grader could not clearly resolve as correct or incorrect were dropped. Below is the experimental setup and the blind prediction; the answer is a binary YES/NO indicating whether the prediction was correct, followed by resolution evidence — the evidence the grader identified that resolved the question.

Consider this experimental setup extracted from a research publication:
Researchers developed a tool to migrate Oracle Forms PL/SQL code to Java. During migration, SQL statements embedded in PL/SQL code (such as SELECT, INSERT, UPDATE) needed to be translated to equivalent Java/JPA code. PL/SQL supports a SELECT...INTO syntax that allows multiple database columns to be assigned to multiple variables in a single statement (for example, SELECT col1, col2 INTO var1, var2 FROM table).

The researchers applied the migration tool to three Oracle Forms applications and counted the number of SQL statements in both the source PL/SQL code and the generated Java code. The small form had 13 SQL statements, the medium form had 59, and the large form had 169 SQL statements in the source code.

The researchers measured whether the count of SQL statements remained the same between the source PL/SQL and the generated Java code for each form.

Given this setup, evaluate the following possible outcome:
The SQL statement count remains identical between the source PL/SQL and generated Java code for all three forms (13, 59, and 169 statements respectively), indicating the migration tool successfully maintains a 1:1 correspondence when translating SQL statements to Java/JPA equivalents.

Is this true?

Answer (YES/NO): NO